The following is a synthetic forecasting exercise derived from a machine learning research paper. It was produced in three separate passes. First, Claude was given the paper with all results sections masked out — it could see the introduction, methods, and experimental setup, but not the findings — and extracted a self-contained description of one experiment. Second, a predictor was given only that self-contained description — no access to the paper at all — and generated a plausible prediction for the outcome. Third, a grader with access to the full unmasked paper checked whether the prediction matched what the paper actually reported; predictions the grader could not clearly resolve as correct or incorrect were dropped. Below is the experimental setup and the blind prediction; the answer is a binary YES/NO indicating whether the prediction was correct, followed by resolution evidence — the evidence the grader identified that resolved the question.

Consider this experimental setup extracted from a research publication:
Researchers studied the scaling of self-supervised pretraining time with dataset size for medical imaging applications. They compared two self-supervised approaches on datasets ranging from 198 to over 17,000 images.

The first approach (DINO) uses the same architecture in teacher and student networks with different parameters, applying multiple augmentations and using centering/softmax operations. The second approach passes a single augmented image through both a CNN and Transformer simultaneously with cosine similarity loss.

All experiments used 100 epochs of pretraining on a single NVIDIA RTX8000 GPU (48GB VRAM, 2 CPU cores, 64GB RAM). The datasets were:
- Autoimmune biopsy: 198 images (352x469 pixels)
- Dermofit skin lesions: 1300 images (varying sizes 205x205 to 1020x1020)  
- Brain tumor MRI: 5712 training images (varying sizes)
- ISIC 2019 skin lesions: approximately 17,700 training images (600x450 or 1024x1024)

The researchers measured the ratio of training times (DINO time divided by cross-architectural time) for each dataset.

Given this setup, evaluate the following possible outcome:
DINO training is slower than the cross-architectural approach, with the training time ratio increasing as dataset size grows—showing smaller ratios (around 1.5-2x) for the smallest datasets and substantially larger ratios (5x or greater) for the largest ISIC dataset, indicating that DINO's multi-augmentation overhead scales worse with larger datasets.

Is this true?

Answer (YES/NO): NO